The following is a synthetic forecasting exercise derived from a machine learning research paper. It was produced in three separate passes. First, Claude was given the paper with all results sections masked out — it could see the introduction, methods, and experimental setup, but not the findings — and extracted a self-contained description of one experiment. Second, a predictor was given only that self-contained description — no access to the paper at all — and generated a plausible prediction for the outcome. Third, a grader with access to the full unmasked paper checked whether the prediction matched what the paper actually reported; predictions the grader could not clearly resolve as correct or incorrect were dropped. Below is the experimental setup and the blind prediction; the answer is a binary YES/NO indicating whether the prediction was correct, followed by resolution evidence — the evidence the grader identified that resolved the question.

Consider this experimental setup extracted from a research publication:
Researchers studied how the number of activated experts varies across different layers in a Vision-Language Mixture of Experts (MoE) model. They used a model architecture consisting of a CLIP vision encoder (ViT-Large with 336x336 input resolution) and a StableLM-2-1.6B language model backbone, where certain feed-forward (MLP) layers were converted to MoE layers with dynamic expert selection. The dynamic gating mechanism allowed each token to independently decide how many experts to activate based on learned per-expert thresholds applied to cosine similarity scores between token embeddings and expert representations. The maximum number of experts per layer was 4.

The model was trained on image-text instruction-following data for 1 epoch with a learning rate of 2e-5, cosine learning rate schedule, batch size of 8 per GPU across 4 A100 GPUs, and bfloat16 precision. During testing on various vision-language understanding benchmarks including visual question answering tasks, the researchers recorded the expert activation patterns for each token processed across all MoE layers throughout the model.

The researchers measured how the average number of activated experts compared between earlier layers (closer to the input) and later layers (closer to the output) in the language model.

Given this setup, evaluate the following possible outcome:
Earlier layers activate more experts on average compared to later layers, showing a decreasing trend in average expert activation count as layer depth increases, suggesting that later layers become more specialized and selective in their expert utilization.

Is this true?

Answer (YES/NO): YES